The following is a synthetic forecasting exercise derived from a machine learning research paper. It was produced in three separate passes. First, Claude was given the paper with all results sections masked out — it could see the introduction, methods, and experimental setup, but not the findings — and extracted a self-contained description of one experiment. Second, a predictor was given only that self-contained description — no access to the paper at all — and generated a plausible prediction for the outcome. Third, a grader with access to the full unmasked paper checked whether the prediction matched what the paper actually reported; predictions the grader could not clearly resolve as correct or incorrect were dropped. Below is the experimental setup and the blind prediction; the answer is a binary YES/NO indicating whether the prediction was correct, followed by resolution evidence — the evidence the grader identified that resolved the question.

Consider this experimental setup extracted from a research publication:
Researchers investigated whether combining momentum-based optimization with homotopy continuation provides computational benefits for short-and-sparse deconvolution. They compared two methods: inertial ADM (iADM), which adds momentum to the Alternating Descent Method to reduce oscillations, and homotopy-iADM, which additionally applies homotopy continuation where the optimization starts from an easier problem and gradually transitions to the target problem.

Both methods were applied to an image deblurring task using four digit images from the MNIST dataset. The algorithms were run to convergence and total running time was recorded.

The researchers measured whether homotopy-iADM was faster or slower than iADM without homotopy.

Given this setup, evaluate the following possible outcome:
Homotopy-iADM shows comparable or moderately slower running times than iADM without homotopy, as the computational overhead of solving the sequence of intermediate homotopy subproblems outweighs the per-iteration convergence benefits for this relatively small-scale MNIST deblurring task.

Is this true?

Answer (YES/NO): YES